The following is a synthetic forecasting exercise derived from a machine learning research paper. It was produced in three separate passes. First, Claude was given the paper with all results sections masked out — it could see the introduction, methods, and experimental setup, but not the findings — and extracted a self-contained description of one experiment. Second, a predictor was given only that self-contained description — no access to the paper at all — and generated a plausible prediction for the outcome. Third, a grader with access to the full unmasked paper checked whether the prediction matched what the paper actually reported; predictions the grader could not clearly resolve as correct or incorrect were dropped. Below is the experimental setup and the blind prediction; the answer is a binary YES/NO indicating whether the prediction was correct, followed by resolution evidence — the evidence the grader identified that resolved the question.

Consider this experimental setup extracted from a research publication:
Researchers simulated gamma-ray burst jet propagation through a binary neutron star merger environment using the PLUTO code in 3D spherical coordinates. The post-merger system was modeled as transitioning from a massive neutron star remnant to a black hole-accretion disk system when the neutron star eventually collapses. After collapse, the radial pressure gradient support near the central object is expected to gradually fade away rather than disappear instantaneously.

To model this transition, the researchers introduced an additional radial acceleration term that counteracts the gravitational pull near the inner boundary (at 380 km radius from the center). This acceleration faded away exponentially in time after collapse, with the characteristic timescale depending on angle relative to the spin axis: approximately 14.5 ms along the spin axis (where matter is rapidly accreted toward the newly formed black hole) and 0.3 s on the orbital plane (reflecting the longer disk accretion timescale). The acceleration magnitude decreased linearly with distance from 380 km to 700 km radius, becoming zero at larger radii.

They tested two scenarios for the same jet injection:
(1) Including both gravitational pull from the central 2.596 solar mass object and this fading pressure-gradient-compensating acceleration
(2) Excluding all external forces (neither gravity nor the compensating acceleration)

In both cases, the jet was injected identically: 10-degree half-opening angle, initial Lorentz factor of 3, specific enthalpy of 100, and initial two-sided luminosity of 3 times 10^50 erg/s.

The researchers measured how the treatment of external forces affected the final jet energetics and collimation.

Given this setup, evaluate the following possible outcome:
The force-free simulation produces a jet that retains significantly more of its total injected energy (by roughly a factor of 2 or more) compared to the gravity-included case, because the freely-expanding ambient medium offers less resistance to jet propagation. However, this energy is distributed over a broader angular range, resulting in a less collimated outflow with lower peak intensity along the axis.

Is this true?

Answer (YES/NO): NO